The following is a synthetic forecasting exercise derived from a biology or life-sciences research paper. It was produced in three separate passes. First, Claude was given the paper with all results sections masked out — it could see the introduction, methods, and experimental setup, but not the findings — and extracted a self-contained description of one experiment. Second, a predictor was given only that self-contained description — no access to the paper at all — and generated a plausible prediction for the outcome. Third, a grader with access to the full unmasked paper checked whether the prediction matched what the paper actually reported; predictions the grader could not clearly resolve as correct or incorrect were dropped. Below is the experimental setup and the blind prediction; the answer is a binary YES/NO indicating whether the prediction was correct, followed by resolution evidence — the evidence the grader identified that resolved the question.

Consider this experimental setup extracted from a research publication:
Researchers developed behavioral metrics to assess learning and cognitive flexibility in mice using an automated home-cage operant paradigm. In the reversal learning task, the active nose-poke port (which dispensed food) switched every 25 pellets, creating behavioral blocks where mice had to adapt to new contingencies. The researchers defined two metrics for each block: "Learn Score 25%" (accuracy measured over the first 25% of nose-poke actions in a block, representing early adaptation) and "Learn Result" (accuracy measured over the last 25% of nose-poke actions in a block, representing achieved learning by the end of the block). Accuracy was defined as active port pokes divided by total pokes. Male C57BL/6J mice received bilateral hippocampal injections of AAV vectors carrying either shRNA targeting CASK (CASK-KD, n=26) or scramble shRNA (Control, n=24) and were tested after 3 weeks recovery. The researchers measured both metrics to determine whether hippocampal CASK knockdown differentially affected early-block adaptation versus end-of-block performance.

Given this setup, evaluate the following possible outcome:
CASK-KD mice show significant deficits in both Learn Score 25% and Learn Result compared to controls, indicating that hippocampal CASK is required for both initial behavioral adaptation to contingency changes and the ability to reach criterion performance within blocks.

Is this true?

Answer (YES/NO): NO